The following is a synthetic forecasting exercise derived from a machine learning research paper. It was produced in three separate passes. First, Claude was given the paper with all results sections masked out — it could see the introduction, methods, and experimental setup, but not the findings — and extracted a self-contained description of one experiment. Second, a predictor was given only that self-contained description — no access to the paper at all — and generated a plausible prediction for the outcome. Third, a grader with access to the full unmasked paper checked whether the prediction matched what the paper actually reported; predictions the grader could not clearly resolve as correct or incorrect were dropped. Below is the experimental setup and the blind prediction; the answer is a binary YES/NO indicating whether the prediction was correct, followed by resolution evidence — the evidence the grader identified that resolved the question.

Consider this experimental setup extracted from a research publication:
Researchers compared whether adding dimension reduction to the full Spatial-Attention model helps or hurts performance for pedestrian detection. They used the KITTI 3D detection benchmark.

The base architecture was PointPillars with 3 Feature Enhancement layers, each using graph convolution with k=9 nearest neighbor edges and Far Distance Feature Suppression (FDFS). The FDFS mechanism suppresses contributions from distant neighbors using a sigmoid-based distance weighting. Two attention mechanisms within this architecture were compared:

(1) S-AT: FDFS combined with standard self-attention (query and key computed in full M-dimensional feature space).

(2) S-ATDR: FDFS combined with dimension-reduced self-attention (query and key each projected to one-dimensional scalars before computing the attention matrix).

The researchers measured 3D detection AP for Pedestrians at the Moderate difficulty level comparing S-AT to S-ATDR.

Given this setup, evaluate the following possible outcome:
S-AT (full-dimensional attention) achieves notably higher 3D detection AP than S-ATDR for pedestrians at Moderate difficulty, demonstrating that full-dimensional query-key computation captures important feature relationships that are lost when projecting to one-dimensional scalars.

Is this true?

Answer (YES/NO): NO